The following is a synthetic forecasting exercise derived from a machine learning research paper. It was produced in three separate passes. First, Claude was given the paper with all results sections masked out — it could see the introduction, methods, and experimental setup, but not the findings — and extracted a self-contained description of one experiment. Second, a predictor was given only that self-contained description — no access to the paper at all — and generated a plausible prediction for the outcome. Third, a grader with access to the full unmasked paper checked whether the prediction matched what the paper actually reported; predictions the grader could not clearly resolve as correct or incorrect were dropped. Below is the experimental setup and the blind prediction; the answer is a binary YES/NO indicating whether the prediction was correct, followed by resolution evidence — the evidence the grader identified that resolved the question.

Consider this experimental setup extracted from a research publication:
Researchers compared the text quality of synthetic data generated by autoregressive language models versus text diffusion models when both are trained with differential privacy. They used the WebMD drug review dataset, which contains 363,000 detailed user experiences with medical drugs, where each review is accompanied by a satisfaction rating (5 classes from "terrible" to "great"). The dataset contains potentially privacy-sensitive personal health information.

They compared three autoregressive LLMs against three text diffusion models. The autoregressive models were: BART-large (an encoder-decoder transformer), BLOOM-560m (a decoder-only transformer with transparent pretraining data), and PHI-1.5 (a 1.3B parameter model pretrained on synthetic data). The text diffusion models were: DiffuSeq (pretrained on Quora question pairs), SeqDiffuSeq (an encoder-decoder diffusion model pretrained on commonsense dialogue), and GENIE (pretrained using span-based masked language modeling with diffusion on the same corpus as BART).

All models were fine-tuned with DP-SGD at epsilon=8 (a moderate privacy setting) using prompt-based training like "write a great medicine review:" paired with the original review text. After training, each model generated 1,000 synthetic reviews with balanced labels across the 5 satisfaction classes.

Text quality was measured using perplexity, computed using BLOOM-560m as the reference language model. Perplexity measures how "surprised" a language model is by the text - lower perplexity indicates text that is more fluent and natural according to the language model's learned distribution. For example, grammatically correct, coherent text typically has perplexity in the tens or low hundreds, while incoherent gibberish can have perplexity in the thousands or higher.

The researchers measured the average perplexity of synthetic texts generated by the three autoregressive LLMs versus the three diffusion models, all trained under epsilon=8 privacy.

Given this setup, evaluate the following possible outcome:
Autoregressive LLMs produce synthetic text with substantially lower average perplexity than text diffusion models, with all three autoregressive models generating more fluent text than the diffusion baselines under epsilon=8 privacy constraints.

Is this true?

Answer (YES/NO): NO